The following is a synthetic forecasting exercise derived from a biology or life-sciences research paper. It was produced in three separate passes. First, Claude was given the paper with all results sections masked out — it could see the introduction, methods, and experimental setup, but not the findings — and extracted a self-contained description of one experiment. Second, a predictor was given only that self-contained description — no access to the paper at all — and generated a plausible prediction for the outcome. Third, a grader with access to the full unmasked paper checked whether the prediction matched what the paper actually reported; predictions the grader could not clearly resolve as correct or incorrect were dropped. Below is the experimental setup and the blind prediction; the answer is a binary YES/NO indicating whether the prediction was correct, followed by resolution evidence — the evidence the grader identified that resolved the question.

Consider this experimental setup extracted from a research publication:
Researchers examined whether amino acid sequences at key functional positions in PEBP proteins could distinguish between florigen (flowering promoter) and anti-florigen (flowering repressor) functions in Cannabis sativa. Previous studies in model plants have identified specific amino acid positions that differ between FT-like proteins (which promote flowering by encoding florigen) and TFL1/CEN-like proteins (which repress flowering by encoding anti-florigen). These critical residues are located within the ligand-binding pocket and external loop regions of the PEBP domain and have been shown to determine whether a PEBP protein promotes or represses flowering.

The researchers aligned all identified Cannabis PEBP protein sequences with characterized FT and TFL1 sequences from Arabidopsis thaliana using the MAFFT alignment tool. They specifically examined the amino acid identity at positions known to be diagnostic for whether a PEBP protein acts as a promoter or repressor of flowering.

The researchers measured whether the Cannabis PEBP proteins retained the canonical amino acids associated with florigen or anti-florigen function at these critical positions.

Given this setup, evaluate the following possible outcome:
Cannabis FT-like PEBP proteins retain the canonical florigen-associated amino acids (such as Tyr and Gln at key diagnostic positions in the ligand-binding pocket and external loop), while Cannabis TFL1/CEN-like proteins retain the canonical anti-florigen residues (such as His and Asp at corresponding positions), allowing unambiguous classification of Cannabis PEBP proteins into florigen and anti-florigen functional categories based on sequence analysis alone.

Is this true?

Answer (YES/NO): NO